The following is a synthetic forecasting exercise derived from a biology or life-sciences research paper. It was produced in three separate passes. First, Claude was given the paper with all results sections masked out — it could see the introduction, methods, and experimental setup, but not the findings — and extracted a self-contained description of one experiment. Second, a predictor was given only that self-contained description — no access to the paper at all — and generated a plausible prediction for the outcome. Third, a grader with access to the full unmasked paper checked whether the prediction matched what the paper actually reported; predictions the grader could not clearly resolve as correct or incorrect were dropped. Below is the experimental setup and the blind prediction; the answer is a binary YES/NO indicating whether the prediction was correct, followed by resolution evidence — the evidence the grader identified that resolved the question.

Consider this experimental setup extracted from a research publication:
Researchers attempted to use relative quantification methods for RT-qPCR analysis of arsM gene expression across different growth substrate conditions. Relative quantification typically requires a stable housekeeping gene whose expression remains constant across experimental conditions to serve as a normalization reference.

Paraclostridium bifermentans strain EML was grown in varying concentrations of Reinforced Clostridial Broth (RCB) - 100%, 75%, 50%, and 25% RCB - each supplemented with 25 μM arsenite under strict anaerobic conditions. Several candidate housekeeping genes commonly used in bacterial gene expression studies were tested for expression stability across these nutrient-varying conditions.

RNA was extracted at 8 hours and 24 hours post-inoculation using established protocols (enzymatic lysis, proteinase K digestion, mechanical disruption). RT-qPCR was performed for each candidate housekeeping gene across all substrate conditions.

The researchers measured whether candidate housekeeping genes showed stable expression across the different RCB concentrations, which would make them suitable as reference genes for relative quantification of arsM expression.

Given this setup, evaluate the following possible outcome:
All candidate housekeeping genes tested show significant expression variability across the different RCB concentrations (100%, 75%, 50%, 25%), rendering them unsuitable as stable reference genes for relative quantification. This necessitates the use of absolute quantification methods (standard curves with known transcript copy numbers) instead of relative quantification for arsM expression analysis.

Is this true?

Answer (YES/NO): YES